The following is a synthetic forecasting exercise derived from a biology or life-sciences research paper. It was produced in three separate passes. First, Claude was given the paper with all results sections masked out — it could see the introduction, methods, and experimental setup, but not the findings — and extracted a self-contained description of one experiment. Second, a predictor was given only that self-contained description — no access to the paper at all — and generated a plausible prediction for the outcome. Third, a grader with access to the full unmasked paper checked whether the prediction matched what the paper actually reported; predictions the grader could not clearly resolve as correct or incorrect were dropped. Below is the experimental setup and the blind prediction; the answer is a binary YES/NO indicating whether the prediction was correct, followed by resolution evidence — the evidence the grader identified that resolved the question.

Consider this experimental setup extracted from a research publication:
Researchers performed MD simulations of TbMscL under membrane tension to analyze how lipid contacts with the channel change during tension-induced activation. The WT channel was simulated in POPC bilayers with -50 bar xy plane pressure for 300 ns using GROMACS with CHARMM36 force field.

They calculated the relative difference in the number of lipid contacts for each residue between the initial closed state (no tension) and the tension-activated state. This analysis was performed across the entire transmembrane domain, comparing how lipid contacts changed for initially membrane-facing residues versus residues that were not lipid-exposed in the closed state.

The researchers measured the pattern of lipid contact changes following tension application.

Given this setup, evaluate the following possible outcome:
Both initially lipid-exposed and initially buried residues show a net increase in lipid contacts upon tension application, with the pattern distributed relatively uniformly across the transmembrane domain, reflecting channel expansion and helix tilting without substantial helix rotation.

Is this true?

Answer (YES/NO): NO